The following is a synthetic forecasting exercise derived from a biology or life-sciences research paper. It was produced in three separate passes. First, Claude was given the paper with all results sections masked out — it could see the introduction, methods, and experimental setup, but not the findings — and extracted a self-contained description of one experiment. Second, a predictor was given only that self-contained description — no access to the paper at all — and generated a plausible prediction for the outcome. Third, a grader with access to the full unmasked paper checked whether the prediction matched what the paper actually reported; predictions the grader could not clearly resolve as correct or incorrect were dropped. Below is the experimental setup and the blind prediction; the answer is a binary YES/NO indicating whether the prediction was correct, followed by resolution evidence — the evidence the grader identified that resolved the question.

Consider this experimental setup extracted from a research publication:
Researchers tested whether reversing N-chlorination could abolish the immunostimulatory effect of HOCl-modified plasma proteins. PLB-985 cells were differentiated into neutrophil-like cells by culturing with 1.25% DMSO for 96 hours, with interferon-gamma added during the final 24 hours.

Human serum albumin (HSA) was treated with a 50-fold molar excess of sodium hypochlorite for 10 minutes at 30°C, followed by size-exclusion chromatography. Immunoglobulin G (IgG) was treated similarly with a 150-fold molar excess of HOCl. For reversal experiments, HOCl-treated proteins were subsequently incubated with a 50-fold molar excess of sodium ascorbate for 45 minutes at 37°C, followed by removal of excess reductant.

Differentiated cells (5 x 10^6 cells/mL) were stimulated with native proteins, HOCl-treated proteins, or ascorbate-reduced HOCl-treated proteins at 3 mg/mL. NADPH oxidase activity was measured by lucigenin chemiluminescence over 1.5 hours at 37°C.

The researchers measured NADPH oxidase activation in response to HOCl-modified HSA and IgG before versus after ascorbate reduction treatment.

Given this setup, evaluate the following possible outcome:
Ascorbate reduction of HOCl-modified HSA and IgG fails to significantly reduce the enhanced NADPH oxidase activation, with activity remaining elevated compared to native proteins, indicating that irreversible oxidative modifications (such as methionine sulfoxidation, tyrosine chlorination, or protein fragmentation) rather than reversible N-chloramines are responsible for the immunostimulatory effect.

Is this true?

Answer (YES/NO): NO